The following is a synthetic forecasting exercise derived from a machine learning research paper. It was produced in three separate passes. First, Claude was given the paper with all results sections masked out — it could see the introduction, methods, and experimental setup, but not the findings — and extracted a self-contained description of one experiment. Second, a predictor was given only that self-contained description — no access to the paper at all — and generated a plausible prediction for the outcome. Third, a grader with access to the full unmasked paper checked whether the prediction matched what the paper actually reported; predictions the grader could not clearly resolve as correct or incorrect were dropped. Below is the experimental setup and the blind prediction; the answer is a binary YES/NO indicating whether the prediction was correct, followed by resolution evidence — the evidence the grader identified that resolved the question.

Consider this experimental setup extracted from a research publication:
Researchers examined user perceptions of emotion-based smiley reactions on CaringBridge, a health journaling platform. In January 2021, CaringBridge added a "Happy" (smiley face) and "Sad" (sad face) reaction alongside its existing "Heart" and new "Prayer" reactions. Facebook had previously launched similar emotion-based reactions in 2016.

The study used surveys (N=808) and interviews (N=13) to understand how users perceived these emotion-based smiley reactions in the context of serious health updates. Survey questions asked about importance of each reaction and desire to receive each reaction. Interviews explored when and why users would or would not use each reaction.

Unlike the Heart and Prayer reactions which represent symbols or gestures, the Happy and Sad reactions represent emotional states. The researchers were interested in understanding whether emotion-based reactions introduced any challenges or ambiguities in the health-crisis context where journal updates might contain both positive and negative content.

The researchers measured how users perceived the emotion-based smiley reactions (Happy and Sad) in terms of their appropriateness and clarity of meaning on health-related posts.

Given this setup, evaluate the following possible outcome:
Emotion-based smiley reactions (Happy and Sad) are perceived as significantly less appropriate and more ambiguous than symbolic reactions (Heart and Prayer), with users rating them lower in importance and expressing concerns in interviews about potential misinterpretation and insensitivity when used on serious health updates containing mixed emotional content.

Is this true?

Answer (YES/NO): NO